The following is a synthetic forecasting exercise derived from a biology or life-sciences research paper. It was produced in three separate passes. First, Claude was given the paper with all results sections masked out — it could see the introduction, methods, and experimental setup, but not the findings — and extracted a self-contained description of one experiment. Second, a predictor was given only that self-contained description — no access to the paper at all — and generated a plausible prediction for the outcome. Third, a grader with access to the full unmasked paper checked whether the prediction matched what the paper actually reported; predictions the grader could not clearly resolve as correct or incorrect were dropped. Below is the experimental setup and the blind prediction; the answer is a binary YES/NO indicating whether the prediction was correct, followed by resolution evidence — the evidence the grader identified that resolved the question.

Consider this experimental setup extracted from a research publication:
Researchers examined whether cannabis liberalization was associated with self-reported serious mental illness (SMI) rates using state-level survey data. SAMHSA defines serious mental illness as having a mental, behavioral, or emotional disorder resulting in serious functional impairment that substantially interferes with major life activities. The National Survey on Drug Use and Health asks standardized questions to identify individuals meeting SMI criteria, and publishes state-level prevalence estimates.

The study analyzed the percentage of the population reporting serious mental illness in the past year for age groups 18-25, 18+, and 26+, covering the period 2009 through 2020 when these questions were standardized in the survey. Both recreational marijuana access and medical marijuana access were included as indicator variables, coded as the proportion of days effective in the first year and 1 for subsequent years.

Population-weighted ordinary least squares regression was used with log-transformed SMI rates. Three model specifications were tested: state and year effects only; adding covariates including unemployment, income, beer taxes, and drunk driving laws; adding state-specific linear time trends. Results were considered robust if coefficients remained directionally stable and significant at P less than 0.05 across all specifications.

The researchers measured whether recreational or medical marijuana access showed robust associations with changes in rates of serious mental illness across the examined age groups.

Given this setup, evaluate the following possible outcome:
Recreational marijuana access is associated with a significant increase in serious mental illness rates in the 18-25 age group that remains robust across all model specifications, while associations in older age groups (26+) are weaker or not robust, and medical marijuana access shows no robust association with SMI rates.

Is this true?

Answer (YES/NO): NO